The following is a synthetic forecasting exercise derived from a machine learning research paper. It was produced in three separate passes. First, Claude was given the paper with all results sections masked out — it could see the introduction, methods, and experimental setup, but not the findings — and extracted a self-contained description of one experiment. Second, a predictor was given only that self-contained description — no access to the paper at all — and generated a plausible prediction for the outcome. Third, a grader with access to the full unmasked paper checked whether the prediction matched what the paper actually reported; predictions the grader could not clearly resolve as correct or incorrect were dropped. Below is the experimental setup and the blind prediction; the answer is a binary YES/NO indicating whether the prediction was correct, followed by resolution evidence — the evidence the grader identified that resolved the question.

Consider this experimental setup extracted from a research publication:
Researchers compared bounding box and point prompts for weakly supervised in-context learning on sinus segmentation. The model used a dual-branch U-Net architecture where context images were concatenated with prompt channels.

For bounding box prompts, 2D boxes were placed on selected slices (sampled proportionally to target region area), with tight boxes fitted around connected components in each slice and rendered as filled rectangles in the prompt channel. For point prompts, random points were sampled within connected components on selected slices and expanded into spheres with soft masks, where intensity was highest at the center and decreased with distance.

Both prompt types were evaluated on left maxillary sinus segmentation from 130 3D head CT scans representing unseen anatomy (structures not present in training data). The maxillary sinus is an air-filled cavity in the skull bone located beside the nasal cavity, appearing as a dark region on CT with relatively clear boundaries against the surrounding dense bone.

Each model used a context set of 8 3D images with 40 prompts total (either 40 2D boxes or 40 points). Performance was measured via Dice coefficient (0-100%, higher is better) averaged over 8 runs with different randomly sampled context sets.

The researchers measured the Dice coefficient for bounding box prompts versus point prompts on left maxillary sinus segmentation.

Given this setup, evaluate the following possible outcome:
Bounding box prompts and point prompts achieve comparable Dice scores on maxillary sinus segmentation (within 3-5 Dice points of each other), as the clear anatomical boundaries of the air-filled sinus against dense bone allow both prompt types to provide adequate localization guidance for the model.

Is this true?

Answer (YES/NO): YES